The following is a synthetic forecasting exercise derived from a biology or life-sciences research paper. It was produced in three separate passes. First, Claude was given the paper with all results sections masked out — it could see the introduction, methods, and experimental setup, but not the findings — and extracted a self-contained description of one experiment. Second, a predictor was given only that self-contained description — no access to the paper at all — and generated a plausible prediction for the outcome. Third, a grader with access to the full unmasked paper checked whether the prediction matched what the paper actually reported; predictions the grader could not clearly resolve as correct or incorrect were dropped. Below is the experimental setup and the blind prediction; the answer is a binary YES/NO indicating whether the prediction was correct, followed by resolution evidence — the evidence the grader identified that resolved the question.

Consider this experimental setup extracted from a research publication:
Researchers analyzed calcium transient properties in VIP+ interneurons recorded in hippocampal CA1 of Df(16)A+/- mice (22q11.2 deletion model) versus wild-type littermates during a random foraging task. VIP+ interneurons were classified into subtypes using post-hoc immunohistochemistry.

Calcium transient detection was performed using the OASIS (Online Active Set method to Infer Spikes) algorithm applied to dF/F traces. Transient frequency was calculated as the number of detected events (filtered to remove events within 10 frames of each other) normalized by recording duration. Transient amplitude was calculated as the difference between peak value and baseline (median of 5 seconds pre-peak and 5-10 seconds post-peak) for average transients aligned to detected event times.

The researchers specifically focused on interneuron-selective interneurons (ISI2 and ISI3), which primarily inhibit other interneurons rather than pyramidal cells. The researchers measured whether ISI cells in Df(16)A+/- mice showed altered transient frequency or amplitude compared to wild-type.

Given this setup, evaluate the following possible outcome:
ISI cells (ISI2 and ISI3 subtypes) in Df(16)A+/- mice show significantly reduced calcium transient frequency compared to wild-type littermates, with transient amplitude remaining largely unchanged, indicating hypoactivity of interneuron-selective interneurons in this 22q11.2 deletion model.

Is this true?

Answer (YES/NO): NO